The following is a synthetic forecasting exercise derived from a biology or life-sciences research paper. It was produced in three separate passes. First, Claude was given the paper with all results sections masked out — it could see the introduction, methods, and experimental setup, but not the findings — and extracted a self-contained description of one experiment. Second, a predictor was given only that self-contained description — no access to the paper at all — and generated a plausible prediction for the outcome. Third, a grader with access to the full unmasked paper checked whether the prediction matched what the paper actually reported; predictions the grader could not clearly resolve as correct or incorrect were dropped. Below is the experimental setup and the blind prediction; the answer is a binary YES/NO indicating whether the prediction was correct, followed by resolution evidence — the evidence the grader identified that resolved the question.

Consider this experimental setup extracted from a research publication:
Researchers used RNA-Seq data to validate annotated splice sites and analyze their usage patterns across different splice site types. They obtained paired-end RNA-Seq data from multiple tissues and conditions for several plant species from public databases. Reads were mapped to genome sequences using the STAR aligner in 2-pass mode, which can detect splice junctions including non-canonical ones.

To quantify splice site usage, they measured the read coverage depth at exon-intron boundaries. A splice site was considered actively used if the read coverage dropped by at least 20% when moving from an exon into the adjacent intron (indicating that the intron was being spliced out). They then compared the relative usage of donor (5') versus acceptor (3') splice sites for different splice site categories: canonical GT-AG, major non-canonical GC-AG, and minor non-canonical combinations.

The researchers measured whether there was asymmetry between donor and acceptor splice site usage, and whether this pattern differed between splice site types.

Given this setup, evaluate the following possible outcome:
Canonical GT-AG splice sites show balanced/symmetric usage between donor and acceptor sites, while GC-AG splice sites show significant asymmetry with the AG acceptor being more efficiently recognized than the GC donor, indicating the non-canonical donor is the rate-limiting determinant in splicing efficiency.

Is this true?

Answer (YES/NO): NO